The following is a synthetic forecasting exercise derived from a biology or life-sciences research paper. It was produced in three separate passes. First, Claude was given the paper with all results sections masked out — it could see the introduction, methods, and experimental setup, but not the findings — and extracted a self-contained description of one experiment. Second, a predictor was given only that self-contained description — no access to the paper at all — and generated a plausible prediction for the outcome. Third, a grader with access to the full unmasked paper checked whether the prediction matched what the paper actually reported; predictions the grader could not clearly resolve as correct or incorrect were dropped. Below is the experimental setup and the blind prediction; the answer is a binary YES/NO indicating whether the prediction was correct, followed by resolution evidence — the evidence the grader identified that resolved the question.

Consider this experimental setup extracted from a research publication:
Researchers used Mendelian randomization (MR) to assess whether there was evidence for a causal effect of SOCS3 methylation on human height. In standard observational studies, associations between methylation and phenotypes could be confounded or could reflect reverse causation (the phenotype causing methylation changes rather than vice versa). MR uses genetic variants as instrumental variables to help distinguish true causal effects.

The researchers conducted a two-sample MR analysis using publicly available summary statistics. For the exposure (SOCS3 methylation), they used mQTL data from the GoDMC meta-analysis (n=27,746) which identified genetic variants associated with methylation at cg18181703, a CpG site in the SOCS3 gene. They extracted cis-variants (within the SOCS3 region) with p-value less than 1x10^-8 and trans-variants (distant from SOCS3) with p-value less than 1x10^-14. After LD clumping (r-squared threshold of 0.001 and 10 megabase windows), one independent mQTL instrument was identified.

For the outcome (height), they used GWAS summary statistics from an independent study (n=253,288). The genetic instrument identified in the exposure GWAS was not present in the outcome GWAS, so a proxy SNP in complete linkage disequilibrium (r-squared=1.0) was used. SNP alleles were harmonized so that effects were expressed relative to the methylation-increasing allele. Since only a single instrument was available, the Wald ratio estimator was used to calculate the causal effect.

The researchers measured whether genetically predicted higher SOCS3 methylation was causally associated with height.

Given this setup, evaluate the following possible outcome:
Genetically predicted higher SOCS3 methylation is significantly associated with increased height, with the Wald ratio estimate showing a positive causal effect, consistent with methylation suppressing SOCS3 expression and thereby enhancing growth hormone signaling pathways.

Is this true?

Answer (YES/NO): YES